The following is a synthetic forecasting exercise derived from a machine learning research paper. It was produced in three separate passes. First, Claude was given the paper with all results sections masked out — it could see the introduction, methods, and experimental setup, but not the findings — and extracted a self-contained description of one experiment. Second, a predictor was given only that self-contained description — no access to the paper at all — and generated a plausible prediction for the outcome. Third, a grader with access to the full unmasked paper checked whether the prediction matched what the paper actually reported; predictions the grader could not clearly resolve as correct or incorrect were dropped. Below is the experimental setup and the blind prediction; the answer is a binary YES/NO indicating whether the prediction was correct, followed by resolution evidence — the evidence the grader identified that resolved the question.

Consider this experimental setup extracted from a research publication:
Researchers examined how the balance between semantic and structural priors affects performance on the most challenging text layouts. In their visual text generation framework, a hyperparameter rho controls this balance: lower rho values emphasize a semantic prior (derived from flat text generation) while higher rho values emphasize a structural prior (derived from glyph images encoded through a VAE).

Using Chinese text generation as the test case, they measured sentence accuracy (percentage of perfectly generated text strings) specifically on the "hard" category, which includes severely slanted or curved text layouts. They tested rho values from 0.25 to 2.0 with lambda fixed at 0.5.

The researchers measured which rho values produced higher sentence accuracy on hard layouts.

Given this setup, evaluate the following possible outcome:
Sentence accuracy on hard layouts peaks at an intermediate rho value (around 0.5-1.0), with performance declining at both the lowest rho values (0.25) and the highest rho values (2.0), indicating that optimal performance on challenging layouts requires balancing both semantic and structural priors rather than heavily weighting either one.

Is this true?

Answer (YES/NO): YES